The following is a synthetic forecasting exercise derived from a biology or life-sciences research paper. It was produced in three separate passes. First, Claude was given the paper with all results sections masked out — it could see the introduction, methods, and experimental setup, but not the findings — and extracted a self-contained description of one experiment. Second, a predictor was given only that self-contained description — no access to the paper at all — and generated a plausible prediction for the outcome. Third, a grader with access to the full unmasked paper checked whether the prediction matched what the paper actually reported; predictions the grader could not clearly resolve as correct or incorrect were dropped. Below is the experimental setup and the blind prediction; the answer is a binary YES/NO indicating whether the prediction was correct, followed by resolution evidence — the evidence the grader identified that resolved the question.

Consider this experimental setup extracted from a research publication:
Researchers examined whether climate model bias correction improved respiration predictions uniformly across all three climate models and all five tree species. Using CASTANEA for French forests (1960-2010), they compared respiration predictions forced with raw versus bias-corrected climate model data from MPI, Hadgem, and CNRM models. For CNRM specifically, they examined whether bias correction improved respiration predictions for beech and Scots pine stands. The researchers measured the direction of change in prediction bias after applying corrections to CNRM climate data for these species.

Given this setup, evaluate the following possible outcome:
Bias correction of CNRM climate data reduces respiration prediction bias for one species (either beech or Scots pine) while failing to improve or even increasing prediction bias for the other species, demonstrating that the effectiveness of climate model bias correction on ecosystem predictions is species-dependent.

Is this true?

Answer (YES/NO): NO